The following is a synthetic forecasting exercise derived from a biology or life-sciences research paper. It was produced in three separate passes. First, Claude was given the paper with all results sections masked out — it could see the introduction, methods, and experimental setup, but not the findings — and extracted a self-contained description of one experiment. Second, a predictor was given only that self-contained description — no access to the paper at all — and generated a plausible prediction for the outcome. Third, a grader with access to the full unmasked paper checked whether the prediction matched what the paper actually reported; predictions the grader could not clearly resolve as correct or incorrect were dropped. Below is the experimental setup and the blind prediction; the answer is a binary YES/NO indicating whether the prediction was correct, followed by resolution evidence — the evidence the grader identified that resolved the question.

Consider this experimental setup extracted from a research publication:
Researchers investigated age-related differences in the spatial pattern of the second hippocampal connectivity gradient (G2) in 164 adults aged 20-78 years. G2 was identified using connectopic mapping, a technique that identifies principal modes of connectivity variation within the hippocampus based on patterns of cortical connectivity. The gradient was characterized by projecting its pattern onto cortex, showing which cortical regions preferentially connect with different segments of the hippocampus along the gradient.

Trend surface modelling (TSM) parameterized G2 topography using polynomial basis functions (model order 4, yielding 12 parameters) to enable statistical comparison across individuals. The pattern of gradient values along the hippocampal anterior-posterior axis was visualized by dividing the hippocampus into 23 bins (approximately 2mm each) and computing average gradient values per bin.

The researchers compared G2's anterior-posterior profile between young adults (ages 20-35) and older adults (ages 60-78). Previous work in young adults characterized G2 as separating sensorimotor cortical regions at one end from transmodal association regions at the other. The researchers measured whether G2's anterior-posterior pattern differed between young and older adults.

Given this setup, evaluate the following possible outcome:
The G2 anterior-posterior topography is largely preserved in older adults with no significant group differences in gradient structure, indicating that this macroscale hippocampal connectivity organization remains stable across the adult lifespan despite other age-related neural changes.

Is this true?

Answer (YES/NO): NO